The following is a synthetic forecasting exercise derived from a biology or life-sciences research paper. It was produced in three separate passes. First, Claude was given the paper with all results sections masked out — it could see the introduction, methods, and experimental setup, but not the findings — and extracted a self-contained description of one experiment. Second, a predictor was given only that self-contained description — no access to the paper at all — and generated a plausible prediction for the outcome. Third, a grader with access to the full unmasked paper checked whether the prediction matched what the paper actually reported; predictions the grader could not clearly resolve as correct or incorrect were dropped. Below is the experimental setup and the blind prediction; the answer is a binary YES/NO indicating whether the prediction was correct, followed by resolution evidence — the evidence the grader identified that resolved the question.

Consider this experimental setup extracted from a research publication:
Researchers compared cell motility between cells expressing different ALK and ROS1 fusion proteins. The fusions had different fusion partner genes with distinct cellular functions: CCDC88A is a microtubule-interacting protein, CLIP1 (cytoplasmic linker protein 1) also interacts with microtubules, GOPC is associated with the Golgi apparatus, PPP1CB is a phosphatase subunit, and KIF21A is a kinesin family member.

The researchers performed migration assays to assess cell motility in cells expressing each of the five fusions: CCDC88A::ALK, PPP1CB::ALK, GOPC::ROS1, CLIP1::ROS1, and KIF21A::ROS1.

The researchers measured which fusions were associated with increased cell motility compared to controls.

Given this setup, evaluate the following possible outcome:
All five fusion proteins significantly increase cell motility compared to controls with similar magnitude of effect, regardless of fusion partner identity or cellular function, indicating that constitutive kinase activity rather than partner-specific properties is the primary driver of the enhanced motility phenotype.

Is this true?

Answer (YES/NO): NO